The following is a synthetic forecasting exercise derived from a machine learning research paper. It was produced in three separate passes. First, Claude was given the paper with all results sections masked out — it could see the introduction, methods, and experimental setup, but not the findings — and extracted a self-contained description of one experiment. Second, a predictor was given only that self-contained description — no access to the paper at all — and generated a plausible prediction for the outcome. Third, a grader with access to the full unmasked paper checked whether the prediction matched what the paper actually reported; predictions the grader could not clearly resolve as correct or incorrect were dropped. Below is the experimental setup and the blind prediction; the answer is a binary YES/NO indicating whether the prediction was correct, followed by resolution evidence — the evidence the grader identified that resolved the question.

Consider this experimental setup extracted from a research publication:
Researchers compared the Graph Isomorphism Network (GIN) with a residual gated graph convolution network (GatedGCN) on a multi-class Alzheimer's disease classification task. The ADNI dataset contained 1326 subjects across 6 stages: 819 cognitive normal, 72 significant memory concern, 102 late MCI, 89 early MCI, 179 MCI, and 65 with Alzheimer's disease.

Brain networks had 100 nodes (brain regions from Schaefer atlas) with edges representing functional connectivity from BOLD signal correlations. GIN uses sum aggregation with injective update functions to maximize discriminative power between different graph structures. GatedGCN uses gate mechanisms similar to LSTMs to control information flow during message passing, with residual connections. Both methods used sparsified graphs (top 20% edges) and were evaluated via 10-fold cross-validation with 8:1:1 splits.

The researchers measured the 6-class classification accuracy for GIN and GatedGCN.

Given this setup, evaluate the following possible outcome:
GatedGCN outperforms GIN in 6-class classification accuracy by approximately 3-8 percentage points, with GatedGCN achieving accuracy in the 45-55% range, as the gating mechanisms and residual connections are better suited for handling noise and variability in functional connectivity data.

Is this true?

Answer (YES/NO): NO